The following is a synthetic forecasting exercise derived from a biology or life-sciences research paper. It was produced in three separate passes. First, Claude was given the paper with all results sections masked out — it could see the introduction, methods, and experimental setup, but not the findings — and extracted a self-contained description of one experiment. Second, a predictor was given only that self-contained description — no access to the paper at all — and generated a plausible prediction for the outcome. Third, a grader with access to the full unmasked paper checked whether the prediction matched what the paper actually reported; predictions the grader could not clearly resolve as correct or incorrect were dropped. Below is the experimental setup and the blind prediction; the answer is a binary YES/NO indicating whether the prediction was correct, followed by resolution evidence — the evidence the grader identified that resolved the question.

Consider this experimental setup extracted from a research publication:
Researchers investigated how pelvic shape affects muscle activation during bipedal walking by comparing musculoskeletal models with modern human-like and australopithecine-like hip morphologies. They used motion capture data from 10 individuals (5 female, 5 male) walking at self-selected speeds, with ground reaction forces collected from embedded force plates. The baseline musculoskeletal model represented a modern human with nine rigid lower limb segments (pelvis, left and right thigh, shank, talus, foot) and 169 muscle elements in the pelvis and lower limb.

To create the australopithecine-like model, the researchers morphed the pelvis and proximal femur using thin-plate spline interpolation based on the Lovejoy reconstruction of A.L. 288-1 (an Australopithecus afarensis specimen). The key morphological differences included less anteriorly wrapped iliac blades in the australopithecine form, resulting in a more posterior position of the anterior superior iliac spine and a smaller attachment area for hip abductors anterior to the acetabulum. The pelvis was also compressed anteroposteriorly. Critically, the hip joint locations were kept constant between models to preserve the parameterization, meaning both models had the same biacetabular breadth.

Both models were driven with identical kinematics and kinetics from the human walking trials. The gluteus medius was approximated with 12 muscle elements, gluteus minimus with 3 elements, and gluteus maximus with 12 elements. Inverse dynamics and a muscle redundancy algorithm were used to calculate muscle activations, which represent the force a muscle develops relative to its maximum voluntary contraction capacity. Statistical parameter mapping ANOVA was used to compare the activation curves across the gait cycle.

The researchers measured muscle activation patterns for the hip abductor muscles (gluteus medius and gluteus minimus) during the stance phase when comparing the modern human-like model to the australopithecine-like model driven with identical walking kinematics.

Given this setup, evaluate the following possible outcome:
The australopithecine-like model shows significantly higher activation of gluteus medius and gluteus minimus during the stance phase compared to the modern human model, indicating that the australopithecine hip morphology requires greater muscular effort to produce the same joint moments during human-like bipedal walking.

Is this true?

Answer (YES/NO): YES